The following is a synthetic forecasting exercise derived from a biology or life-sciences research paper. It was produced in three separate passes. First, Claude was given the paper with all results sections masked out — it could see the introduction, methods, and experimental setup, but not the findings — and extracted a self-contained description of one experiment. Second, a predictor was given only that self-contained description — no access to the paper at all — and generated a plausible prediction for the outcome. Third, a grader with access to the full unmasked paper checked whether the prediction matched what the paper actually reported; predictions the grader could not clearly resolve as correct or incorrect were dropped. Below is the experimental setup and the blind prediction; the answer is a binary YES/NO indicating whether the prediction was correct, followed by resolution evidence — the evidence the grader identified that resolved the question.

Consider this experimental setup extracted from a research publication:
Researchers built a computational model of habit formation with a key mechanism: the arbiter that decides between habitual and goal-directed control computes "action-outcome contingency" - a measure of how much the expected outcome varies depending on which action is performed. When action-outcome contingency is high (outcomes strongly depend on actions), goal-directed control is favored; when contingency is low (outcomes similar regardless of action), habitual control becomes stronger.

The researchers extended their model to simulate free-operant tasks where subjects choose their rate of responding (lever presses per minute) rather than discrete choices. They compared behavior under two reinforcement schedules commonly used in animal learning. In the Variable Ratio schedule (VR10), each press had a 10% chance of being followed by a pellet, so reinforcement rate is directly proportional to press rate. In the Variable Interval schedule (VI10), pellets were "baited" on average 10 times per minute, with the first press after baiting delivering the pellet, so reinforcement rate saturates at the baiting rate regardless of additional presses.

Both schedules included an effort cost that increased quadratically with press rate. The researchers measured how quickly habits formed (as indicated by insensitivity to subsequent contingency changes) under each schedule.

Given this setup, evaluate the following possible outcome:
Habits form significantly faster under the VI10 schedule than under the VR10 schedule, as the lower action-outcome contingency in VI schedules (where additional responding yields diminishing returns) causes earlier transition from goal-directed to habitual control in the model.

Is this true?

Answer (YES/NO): YES